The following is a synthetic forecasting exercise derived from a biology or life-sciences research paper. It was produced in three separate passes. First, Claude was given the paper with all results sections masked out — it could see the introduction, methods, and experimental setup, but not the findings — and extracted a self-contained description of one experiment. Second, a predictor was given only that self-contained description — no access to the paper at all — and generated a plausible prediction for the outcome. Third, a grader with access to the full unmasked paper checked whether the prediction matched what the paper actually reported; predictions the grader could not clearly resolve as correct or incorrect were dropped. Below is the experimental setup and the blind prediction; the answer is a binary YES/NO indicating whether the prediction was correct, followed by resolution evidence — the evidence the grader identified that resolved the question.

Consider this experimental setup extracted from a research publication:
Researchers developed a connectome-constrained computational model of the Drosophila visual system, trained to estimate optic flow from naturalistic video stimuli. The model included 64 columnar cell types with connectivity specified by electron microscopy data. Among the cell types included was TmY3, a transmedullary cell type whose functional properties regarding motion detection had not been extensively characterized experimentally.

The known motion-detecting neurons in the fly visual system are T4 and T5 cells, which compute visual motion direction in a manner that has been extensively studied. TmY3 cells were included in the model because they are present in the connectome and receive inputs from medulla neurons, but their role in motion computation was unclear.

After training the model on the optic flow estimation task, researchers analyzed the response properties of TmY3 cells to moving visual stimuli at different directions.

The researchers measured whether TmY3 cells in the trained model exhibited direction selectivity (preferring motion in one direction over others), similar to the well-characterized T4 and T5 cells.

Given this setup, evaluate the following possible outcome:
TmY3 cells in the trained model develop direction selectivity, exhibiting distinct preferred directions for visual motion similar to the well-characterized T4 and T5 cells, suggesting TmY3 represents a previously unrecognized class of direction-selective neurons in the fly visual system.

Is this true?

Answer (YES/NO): YES